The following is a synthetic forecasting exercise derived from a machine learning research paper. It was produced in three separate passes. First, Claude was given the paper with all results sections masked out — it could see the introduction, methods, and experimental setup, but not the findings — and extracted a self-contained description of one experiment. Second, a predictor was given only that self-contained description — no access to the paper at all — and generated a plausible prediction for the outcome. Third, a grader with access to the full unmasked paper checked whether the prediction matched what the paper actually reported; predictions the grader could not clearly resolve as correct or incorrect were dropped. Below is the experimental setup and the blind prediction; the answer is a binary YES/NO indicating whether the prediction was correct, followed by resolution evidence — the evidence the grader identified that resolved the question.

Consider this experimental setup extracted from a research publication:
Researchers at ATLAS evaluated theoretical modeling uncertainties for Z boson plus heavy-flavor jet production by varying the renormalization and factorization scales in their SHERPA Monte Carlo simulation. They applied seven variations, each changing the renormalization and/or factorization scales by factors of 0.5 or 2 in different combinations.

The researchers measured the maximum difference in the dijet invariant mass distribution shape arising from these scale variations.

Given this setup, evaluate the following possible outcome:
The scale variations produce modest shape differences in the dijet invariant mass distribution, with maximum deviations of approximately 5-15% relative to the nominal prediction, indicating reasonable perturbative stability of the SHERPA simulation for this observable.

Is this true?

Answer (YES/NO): NO